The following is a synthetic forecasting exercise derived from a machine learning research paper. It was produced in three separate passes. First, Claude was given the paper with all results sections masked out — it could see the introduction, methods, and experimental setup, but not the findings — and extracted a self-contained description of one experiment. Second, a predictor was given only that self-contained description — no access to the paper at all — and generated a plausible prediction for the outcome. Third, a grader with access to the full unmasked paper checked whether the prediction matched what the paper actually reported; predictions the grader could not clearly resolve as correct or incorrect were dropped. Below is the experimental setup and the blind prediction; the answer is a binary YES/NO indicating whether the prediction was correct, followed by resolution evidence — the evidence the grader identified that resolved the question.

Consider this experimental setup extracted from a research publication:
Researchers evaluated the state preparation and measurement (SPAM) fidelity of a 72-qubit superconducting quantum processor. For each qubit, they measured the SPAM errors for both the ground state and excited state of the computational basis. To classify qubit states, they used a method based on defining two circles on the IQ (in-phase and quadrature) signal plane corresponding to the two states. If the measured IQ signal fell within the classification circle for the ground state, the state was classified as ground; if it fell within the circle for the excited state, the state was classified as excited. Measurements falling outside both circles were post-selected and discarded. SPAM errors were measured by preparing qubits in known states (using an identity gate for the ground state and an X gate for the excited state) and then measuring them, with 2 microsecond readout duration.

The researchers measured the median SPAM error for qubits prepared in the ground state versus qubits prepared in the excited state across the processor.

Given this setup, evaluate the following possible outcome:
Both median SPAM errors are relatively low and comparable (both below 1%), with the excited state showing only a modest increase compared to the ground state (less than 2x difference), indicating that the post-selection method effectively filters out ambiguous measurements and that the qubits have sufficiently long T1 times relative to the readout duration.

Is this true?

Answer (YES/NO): NO